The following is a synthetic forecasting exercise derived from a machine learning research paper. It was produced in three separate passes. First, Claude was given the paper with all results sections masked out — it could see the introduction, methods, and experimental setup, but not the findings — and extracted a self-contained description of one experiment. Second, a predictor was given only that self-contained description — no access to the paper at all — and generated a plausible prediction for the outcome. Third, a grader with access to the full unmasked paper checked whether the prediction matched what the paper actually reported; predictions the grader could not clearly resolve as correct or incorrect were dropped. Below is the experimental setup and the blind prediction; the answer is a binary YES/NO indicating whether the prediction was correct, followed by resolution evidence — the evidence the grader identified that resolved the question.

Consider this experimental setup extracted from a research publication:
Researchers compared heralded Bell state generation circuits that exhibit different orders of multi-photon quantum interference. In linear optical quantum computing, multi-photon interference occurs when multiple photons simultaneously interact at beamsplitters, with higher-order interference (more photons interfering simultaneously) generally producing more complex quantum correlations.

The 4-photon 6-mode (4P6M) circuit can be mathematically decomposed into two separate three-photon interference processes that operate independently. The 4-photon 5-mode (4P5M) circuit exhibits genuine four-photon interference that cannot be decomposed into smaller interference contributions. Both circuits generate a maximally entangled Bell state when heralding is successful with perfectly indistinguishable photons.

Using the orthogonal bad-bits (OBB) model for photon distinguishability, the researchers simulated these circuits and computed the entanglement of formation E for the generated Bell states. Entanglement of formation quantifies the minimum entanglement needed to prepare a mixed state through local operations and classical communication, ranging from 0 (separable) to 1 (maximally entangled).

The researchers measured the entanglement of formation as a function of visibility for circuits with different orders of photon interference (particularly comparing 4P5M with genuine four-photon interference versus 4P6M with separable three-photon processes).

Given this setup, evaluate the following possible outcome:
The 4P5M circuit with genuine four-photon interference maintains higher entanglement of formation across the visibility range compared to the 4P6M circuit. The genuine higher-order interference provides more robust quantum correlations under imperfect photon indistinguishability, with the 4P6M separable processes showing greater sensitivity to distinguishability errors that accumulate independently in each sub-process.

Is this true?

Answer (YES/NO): YES